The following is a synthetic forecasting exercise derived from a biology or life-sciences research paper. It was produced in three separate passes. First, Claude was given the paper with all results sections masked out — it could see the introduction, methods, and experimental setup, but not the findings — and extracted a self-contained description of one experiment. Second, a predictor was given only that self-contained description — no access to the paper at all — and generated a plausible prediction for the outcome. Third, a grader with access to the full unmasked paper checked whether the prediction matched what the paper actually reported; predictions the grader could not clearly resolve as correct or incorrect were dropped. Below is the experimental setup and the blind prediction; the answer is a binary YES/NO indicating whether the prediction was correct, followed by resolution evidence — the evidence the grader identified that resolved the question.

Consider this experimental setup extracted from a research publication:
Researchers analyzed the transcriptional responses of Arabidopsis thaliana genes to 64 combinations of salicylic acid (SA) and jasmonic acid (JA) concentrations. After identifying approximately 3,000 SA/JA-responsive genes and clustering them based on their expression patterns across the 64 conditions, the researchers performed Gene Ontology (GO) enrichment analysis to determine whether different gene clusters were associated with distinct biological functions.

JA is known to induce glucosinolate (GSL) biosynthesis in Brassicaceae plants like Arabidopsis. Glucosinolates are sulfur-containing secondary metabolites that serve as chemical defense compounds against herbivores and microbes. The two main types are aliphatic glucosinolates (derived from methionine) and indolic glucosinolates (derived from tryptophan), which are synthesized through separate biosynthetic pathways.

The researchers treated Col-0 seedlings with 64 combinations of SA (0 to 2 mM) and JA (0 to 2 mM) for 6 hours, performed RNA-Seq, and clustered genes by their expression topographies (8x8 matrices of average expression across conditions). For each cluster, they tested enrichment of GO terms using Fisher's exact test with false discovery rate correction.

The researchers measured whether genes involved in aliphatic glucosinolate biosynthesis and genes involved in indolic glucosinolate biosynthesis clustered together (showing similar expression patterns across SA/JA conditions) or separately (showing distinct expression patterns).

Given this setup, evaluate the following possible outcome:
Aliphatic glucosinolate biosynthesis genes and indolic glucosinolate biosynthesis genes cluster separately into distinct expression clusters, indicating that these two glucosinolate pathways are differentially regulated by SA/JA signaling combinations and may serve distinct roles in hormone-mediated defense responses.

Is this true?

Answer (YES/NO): YES